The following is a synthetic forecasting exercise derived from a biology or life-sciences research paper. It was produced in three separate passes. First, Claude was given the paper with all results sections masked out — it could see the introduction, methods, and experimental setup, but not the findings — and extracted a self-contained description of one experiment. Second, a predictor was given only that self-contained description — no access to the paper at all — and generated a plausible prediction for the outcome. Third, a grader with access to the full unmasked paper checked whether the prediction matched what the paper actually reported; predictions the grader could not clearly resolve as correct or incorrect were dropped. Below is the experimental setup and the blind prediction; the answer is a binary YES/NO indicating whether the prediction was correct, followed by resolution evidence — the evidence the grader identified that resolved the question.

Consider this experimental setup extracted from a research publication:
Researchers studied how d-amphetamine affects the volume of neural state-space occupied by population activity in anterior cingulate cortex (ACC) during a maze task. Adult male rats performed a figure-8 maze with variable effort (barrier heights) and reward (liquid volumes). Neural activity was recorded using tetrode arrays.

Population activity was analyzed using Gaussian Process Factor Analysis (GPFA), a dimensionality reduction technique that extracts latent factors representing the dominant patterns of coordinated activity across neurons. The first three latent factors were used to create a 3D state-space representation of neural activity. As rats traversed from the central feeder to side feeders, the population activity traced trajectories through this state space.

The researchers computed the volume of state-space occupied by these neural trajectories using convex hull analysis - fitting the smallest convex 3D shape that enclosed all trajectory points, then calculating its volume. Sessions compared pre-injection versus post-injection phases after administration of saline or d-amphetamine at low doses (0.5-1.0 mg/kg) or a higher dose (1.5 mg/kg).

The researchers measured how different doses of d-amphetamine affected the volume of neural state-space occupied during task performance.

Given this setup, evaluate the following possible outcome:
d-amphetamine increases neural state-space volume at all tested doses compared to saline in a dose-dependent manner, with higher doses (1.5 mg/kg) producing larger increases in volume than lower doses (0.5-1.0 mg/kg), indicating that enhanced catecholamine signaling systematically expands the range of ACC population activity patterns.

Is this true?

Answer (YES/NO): NO